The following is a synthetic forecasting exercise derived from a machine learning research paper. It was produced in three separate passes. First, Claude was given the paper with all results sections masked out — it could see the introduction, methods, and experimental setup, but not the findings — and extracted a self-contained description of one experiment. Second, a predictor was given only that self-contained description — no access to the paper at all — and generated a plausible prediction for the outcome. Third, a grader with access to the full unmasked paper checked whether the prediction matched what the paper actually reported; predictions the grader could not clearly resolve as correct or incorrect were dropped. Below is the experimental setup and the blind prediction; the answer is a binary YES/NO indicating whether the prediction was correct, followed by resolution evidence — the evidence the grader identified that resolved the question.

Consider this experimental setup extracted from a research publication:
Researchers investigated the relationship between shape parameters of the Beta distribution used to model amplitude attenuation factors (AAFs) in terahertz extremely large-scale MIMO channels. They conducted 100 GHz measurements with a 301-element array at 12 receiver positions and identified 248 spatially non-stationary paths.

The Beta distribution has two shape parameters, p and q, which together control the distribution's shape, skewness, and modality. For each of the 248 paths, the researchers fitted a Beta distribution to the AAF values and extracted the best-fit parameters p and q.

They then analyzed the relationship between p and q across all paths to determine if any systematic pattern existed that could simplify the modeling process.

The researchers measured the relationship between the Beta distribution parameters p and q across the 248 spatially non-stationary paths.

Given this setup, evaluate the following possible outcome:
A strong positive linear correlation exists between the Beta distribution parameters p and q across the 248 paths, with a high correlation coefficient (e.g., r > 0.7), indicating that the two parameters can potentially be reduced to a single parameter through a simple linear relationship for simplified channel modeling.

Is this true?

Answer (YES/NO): NO